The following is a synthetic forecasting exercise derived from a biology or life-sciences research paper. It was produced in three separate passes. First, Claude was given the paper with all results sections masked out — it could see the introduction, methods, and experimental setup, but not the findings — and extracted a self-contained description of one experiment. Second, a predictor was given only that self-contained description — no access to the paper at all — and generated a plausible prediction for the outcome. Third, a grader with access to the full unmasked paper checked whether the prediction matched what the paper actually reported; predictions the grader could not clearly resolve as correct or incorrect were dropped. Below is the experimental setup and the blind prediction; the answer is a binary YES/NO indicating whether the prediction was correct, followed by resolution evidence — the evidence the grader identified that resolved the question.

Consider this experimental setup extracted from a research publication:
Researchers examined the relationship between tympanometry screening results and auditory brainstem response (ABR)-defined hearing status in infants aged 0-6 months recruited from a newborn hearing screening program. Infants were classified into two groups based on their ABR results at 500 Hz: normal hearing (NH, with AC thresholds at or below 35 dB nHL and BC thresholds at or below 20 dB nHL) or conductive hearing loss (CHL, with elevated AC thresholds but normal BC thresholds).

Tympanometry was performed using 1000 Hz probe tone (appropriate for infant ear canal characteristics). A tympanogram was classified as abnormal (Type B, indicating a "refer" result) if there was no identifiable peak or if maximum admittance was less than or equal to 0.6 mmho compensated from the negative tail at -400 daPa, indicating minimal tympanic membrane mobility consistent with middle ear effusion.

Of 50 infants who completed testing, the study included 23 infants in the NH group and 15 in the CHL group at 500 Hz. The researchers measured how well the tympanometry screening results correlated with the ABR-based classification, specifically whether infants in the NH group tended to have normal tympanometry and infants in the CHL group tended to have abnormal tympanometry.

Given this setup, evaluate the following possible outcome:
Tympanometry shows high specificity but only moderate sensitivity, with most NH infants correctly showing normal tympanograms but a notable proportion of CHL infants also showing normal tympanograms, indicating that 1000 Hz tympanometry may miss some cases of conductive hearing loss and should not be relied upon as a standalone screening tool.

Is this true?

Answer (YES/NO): NO